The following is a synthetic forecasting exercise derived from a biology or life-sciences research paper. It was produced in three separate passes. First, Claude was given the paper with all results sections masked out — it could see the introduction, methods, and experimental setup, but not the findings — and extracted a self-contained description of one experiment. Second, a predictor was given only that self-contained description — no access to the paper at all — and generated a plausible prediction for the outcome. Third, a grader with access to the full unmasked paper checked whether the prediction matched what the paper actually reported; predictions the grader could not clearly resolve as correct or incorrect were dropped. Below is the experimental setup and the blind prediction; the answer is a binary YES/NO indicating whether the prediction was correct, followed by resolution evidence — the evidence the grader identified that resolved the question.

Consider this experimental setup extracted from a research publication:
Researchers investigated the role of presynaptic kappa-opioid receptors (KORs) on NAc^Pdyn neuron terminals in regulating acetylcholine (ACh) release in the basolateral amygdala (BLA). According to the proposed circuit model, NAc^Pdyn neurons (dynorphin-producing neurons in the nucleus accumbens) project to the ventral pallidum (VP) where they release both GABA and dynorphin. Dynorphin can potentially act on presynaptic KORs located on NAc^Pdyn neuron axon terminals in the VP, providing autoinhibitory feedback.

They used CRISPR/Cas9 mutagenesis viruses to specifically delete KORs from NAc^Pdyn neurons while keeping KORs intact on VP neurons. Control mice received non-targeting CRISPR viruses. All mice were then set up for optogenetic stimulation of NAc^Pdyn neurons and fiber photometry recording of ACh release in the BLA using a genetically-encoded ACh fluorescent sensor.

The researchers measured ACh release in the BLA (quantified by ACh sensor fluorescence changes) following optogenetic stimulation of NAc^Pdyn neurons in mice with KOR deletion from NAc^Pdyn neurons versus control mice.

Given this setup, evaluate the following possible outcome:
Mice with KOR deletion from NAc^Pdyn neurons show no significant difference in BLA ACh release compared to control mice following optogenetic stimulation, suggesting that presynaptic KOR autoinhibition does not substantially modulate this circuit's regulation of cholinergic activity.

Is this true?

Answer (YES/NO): NO